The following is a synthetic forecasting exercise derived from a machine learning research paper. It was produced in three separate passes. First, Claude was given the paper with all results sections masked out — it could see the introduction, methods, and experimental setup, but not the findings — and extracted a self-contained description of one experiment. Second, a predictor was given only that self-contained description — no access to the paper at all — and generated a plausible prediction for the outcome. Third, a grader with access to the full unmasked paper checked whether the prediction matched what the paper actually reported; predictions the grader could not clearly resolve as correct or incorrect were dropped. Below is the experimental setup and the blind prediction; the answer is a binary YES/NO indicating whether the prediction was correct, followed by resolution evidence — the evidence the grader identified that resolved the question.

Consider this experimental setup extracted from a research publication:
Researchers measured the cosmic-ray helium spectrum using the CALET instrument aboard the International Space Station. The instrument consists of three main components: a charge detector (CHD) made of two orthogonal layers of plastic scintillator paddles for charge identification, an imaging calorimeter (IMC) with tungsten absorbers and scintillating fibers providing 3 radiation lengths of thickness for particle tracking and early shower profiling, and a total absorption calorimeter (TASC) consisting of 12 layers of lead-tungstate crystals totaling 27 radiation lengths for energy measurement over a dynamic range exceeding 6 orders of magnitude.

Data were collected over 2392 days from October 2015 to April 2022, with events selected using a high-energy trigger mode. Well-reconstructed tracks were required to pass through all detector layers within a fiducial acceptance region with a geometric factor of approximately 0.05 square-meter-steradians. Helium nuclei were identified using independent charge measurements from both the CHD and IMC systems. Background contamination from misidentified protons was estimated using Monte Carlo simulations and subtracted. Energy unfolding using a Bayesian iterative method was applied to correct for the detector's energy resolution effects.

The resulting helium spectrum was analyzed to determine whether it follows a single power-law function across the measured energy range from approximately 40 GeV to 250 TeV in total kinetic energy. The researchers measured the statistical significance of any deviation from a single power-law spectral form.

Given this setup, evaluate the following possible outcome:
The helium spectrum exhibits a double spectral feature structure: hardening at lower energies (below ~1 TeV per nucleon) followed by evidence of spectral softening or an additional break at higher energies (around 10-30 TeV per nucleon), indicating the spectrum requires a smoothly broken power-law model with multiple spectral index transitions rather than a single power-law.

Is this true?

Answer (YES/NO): NO